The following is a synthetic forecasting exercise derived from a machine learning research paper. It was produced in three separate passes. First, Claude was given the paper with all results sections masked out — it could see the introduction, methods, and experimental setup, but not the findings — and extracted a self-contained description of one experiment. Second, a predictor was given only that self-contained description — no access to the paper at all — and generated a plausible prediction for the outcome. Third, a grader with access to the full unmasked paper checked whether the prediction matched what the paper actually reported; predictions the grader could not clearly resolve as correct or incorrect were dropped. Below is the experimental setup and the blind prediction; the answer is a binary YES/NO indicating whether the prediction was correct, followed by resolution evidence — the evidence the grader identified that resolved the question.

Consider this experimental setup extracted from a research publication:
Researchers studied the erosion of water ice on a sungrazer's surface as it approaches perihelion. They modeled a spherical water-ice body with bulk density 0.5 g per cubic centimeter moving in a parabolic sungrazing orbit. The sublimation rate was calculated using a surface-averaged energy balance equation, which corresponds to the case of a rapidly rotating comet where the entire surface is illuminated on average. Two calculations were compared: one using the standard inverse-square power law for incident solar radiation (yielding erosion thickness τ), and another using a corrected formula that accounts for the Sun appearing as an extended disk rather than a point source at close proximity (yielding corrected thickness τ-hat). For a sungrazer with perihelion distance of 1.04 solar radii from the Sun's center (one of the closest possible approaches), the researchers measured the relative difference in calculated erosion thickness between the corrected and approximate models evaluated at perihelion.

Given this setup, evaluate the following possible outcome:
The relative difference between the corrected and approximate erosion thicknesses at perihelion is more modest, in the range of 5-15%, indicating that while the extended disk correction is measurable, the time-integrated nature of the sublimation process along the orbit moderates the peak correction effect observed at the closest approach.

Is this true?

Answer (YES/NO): NO